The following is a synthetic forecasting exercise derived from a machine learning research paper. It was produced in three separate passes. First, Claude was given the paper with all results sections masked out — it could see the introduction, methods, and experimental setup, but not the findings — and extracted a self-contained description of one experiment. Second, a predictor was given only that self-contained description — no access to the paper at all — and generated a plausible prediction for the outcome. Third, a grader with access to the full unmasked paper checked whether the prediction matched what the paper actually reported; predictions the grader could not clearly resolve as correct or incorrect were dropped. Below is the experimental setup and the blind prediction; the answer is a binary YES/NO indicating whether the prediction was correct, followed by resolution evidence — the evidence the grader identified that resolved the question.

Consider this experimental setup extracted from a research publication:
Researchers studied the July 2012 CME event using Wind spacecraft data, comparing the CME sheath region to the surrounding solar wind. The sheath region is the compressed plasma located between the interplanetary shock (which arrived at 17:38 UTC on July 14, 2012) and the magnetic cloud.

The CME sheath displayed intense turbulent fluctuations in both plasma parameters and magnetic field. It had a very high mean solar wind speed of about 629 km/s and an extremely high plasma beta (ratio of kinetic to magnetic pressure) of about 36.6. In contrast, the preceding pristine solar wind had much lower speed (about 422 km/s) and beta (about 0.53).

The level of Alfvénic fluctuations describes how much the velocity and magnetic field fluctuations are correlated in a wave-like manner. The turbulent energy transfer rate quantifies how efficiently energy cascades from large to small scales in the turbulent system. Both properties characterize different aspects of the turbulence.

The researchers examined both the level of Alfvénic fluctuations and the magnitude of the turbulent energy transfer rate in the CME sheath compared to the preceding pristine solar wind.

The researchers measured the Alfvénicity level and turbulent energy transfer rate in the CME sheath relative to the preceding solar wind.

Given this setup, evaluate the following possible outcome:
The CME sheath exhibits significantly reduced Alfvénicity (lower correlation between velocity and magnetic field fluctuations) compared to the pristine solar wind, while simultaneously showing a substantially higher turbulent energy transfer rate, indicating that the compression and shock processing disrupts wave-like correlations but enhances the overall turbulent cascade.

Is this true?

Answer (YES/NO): YES